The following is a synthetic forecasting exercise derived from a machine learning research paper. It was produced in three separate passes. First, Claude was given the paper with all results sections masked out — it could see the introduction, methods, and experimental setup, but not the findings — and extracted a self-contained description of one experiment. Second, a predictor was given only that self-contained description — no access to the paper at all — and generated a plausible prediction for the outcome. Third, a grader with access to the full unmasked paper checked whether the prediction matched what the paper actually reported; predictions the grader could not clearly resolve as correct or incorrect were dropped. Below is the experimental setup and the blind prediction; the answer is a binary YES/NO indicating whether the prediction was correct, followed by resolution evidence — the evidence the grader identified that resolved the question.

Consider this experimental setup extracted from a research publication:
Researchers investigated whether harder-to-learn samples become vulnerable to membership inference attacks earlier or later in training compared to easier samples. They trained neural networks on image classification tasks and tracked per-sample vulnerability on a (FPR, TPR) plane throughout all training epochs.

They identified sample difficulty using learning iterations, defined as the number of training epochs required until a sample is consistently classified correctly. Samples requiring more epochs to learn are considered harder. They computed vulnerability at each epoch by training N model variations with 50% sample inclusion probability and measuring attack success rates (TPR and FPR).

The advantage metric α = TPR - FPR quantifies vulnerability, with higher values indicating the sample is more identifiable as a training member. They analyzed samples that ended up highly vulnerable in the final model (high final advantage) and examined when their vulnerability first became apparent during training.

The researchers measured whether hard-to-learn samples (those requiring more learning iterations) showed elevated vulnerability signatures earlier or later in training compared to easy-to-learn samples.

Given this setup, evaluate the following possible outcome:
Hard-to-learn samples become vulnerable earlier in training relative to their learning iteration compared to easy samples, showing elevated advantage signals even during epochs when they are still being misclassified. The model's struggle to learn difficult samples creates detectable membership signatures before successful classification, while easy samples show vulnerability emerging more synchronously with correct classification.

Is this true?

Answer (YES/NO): YES